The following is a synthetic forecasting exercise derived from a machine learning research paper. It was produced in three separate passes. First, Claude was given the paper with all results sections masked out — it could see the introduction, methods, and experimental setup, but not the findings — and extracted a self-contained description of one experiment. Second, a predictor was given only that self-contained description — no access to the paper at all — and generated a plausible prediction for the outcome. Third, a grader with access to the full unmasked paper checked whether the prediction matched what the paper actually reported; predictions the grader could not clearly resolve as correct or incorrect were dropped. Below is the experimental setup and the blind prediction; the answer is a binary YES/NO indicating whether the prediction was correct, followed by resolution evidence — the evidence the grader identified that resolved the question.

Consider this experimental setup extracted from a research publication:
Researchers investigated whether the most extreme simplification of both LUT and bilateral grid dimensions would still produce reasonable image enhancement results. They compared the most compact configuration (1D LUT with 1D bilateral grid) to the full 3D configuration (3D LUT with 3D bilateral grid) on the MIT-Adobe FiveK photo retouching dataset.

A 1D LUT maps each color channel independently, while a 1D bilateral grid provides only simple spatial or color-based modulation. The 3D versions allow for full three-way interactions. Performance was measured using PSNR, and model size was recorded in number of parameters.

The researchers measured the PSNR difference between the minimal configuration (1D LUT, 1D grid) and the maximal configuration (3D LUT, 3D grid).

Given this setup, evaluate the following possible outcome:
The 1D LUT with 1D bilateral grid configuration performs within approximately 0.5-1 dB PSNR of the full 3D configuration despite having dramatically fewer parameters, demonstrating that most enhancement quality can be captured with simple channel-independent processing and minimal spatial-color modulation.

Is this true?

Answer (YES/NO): NO